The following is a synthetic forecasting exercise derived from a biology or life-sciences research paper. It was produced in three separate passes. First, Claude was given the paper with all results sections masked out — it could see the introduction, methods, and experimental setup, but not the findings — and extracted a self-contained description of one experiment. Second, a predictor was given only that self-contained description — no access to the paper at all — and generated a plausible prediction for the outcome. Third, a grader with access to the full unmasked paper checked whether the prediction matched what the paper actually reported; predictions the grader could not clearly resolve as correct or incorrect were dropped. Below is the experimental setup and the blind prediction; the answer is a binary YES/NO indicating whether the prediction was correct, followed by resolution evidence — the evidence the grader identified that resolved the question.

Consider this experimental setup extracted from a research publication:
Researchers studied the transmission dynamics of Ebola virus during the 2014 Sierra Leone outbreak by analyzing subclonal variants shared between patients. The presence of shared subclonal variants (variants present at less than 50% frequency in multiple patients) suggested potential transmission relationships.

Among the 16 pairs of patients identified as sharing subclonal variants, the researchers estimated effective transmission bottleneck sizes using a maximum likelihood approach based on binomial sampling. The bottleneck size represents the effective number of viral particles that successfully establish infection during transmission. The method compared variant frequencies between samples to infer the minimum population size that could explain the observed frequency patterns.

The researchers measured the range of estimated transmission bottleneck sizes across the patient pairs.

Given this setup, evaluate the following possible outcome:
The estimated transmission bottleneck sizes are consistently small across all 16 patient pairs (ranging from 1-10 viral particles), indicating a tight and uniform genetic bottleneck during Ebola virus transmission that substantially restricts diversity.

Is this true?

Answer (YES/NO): NO